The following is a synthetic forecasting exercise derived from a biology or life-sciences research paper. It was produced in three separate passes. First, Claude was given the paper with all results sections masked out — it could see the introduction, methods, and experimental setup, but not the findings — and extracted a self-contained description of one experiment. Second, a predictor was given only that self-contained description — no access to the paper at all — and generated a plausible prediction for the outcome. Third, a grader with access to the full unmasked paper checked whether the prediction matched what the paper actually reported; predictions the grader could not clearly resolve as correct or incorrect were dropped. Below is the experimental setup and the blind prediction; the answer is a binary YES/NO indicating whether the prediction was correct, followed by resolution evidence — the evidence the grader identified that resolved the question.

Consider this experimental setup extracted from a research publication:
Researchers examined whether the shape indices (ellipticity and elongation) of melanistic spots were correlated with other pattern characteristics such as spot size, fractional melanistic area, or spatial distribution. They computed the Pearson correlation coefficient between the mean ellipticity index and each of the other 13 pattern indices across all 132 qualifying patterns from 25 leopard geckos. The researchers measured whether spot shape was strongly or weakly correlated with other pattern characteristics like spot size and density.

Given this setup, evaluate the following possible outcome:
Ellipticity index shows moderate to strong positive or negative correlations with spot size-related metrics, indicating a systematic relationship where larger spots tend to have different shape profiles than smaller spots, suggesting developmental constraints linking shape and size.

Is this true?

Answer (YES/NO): NO